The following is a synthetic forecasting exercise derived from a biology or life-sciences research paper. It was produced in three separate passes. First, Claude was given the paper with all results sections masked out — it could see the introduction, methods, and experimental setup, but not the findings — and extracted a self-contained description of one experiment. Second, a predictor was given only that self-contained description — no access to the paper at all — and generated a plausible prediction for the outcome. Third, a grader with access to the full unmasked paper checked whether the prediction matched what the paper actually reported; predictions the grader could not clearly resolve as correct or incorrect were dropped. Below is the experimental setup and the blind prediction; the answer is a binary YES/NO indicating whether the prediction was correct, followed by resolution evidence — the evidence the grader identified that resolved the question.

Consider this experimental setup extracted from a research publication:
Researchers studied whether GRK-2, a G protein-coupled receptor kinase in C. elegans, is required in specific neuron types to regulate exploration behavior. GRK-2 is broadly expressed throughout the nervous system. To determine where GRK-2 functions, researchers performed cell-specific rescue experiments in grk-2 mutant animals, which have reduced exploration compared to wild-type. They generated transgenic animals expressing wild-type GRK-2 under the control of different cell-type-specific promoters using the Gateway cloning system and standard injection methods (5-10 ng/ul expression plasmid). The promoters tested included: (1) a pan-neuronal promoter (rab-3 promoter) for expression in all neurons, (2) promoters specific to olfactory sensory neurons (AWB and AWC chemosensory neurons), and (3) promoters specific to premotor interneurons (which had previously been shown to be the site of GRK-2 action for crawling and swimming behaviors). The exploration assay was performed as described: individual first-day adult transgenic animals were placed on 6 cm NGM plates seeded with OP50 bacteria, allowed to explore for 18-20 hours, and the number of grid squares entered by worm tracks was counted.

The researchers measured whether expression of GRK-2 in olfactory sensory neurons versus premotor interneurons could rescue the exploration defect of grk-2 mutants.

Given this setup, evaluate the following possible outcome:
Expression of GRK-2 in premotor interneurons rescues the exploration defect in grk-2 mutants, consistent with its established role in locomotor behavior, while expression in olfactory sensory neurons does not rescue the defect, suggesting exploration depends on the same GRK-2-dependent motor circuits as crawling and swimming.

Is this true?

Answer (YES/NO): NO